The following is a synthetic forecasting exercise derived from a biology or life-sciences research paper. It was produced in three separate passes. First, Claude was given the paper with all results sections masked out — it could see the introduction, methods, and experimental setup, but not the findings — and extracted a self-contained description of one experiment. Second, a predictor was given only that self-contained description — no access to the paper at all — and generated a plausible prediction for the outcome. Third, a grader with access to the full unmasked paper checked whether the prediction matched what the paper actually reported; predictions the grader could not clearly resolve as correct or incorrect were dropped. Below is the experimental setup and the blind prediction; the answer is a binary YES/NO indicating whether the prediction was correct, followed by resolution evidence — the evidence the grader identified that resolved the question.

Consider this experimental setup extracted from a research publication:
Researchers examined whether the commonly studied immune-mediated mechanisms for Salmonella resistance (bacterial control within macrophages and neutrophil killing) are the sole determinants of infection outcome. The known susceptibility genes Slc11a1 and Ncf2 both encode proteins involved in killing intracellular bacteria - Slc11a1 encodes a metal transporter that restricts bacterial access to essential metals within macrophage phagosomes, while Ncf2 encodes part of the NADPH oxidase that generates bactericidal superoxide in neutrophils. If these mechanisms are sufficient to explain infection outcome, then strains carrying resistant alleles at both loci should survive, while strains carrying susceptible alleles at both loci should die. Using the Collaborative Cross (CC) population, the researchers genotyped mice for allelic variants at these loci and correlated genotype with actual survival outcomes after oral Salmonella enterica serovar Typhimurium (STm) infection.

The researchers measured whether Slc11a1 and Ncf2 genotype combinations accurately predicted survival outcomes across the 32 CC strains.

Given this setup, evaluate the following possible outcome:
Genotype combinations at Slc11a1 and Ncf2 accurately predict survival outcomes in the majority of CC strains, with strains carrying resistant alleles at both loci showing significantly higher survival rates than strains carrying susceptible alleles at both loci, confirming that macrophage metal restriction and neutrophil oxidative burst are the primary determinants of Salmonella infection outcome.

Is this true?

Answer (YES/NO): NO